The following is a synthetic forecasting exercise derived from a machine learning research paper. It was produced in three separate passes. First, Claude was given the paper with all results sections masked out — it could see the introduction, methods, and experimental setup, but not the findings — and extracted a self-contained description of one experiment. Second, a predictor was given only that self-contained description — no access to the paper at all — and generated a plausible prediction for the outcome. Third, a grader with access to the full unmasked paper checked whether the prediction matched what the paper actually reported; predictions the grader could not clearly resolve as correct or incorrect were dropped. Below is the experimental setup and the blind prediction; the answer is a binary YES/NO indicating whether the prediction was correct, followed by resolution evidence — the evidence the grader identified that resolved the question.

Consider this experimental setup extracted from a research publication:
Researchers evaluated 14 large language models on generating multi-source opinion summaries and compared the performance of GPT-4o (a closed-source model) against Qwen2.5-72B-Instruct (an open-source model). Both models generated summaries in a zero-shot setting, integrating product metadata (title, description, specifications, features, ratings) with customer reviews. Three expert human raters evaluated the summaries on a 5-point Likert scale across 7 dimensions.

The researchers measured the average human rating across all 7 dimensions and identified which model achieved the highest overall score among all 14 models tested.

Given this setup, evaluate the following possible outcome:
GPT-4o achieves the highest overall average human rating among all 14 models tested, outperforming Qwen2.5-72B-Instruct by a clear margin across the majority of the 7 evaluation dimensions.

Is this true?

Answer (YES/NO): NO